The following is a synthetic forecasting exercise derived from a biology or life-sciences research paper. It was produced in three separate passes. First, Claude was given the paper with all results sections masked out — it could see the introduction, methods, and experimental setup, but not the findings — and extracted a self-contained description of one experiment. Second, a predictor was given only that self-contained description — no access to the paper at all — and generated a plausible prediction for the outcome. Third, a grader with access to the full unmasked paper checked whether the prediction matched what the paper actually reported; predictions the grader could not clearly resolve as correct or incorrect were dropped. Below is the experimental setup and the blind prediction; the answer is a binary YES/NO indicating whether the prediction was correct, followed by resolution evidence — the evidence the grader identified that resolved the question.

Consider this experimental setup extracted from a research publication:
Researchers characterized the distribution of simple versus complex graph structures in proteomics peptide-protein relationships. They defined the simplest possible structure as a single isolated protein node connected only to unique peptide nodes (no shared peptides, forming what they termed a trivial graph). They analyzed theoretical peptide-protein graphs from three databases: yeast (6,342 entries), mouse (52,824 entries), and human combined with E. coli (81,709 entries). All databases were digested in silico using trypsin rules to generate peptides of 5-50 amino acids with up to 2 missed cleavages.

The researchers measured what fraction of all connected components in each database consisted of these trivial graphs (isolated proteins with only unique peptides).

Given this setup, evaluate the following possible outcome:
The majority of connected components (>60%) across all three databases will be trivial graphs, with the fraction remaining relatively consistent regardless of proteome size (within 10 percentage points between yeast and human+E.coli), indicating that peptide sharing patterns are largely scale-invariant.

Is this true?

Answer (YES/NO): NO